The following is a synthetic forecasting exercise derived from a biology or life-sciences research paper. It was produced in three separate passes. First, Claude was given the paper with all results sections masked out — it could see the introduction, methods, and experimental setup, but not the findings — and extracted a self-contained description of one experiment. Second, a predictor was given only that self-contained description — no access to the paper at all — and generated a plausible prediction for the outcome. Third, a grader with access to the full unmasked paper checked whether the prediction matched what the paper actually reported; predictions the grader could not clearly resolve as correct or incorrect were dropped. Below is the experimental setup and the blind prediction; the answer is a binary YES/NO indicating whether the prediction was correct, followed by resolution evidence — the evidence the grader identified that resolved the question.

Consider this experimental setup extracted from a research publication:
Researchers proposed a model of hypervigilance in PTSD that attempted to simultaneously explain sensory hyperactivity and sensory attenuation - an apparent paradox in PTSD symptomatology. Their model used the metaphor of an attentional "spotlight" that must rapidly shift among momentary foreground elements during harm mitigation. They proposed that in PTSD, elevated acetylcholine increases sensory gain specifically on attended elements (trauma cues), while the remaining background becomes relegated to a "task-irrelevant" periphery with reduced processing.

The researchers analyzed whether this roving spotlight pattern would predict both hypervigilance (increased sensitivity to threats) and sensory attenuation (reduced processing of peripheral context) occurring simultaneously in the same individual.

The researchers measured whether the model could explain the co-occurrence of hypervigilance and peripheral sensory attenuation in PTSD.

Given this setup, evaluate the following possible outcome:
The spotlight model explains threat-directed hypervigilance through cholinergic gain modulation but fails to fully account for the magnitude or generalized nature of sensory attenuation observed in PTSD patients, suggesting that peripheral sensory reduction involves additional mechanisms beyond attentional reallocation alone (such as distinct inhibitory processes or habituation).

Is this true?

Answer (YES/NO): NO